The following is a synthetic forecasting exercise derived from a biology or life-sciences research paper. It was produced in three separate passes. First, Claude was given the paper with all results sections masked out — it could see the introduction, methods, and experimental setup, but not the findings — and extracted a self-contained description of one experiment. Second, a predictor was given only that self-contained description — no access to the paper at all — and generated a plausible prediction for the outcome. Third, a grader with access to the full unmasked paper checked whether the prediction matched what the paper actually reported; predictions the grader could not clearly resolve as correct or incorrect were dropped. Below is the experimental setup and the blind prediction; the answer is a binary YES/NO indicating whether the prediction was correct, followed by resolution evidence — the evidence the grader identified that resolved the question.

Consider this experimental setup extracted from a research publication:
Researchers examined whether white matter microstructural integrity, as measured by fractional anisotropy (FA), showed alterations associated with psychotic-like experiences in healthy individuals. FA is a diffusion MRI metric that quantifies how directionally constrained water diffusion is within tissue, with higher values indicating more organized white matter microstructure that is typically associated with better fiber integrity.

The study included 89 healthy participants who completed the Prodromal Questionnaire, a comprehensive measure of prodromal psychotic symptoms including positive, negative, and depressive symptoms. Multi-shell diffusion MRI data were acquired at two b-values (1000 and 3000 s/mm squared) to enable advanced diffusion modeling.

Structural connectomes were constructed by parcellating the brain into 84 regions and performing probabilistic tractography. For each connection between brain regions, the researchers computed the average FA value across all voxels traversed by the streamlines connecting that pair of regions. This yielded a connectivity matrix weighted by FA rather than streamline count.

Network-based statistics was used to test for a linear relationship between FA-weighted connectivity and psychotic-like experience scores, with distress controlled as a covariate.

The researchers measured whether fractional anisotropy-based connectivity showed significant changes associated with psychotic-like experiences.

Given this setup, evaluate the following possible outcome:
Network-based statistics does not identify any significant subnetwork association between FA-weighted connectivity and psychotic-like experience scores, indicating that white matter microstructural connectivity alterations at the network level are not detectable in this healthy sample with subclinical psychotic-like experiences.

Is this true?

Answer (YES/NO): YES